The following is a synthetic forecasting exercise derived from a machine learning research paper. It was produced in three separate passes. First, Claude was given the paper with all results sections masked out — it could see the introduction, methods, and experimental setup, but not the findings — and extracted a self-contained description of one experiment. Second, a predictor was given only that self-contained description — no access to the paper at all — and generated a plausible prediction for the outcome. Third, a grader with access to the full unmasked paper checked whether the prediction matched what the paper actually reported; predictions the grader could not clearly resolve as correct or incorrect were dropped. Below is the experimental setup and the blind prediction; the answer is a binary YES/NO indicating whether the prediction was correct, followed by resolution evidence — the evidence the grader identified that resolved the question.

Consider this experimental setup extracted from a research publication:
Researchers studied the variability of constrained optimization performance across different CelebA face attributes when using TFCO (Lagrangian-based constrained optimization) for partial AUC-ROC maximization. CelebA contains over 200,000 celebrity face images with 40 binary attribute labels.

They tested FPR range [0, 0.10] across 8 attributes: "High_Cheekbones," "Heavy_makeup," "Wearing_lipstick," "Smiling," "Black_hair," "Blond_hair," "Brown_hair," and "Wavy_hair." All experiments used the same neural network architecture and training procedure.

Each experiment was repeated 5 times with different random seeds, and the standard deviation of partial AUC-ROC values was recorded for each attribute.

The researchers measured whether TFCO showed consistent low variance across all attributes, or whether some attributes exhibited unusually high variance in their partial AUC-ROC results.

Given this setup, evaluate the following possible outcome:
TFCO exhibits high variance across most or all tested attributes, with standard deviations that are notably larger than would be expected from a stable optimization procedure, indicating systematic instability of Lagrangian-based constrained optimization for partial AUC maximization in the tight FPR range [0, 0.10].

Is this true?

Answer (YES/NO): NO